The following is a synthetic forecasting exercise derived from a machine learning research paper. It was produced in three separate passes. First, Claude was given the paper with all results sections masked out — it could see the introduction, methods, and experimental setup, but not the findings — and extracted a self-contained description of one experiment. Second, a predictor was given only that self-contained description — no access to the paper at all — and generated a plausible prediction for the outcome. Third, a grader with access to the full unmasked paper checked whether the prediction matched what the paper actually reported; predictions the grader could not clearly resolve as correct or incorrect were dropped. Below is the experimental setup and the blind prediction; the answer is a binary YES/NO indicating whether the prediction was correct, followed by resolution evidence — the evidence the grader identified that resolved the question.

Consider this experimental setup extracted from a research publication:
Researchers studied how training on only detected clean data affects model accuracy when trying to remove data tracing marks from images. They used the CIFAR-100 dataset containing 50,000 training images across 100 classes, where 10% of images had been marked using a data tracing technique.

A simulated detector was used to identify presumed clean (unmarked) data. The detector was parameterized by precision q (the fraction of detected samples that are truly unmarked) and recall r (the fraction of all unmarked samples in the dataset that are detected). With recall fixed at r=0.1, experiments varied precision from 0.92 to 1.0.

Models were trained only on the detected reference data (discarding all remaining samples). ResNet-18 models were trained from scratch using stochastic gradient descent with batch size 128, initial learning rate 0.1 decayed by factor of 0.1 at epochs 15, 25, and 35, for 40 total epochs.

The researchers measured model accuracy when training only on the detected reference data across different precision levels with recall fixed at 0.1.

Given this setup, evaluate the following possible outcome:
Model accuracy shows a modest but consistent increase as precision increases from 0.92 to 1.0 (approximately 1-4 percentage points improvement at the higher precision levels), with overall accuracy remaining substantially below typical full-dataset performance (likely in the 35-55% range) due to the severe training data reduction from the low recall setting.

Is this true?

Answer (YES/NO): NO